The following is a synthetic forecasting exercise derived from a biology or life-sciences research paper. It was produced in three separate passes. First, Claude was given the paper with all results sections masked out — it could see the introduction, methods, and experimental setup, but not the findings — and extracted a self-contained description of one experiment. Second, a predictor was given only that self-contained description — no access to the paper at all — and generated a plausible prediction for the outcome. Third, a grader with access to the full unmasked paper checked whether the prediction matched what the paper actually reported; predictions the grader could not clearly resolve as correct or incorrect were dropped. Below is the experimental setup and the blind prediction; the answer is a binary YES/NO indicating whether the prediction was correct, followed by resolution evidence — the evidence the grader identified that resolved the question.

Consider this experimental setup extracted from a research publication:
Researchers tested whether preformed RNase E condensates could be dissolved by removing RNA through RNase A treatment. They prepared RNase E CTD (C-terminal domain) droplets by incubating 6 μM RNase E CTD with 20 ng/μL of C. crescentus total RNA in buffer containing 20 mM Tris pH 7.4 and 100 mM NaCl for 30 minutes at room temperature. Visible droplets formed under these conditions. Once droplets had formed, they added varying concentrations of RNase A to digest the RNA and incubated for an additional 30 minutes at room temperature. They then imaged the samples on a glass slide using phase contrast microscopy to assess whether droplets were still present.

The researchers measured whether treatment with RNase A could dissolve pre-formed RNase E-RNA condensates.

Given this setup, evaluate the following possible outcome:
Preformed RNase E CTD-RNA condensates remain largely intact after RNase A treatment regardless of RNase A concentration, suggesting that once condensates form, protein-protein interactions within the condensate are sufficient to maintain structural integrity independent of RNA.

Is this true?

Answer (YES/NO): NO